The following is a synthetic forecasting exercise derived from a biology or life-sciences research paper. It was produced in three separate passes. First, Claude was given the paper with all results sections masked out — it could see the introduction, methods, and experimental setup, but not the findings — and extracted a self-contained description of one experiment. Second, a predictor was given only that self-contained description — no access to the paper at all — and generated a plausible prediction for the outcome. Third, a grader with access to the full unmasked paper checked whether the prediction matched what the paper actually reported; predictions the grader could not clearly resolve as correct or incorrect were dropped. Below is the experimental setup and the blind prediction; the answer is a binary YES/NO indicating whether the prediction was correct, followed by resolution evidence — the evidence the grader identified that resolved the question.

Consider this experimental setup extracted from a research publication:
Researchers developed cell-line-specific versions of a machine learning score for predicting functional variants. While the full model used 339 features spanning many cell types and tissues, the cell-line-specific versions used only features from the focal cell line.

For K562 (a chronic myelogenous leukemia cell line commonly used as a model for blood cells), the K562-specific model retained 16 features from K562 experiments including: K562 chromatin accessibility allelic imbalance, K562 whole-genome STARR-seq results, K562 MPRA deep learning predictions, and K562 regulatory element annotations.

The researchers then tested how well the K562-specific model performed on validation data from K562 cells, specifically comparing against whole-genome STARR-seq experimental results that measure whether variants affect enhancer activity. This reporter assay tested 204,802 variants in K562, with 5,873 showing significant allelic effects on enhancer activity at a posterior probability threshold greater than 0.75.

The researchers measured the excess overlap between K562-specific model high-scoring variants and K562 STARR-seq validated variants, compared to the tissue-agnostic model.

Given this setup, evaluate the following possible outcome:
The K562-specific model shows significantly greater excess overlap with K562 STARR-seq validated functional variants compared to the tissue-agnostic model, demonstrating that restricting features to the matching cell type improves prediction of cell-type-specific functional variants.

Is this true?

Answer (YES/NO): YES